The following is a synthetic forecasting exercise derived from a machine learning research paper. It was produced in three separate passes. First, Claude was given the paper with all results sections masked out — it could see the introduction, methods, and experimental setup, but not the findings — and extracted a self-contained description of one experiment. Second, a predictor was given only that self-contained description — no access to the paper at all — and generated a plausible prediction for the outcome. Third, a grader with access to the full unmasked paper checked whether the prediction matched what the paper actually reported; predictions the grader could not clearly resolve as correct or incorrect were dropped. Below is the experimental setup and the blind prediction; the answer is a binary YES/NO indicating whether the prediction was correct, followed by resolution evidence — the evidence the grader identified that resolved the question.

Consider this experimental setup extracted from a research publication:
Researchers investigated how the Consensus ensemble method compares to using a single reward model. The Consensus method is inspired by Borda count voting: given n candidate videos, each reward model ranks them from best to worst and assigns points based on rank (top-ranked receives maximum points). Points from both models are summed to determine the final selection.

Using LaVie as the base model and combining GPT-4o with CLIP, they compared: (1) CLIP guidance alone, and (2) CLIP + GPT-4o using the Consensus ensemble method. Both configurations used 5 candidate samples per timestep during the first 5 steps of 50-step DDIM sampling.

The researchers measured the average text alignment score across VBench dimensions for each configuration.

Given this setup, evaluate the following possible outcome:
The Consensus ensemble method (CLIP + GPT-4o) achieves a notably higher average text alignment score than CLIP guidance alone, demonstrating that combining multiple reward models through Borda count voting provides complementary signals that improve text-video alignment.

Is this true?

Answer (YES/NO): NO